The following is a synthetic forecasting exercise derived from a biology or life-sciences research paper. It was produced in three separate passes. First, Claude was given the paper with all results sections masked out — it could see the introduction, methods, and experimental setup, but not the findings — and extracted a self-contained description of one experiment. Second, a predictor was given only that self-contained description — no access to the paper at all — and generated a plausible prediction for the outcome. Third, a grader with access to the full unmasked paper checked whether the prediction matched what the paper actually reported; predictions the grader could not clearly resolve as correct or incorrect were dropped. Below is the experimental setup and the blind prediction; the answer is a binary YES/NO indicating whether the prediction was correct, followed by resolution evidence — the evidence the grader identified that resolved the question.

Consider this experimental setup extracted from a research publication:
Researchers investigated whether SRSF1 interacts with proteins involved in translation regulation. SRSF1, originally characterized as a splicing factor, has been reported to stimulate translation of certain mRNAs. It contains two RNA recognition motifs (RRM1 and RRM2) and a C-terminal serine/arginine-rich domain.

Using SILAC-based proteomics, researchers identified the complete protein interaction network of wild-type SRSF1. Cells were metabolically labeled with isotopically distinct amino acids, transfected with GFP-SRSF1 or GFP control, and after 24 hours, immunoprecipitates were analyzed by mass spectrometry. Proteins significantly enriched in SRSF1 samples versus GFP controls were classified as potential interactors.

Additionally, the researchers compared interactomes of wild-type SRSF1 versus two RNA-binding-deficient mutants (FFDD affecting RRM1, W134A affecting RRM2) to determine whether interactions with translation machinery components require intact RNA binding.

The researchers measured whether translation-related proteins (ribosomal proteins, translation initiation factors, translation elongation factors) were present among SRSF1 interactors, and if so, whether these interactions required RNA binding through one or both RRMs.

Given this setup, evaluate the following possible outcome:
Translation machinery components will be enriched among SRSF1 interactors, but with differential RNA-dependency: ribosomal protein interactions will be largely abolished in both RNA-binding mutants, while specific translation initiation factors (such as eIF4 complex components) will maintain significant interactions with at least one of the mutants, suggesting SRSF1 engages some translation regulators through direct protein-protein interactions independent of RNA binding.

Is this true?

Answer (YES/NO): NO